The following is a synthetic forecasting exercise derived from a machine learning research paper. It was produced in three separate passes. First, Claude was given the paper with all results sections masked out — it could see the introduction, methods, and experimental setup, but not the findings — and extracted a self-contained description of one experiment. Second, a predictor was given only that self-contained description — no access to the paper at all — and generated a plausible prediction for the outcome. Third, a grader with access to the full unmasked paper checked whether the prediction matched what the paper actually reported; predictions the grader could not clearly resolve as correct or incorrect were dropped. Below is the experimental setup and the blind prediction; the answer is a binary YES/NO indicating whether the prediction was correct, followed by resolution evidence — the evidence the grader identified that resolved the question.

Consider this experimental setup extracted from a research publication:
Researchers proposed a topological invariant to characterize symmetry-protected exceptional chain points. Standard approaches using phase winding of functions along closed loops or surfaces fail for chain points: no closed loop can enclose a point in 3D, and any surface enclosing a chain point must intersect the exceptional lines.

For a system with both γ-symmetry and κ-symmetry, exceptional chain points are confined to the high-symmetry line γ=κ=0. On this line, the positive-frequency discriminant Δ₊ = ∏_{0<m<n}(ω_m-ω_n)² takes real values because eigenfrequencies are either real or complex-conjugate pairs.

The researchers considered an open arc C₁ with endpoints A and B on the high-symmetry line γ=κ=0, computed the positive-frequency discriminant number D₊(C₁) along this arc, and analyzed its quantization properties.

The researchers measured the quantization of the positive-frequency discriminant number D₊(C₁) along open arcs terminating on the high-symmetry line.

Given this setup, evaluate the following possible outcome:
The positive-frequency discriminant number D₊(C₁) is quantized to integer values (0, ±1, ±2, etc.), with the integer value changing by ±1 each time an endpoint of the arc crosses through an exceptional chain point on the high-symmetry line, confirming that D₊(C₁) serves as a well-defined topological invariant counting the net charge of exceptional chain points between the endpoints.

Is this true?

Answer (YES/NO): NO